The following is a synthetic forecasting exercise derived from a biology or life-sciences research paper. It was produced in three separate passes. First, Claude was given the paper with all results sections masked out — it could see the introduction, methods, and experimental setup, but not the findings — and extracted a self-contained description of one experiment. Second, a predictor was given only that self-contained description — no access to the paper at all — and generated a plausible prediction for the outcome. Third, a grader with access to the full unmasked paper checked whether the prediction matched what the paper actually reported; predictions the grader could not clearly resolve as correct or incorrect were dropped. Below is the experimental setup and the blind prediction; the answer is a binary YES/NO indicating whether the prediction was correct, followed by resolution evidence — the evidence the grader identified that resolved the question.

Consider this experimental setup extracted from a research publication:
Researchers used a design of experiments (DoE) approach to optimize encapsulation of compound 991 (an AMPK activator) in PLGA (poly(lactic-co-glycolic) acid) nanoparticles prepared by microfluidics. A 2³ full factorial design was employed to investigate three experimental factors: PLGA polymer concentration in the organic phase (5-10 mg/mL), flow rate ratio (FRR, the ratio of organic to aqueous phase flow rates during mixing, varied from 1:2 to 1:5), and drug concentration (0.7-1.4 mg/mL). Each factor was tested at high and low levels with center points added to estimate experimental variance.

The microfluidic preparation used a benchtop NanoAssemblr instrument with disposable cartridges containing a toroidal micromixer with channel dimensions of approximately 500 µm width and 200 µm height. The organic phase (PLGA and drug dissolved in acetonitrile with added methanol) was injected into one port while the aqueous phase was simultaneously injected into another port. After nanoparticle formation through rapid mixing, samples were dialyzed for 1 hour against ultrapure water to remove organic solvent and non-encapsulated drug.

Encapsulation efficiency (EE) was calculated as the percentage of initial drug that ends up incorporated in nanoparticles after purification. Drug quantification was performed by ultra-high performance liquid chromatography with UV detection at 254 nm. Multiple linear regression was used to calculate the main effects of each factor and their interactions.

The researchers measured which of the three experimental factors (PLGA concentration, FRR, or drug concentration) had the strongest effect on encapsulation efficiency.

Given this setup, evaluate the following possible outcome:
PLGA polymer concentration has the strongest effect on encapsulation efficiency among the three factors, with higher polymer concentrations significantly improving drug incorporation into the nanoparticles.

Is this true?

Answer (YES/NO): NO